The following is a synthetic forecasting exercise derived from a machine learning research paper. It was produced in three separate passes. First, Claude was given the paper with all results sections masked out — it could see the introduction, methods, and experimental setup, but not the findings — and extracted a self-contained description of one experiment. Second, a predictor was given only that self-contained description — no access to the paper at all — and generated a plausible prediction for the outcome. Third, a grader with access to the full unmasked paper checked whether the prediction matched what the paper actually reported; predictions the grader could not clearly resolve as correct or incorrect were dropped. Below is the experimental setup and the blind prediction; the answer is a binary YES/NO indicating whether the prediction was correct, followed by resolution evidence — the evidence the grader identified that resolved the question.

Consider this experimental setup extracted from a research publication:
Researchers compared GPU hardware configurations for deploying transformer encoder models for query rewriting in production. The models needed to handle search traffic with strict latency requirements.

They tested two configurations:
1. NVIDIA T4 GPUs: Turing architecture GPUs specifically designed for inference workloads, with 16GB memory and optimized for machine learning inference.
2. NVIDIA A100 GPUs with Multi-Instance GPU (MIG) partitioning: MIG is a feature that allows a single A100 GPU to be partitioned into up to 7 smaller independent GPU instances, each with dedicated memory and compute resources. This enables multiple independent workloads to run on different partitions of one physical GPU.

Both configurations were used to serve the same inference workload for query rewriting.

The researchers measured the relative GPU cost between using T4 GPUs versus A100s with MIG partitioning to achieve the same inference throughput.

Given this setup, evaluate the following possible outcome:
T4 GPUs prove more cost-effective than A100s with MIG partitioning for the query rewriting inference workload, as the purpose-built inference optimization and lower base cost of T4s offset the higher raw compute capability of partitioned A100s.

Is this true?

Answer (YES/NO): NO